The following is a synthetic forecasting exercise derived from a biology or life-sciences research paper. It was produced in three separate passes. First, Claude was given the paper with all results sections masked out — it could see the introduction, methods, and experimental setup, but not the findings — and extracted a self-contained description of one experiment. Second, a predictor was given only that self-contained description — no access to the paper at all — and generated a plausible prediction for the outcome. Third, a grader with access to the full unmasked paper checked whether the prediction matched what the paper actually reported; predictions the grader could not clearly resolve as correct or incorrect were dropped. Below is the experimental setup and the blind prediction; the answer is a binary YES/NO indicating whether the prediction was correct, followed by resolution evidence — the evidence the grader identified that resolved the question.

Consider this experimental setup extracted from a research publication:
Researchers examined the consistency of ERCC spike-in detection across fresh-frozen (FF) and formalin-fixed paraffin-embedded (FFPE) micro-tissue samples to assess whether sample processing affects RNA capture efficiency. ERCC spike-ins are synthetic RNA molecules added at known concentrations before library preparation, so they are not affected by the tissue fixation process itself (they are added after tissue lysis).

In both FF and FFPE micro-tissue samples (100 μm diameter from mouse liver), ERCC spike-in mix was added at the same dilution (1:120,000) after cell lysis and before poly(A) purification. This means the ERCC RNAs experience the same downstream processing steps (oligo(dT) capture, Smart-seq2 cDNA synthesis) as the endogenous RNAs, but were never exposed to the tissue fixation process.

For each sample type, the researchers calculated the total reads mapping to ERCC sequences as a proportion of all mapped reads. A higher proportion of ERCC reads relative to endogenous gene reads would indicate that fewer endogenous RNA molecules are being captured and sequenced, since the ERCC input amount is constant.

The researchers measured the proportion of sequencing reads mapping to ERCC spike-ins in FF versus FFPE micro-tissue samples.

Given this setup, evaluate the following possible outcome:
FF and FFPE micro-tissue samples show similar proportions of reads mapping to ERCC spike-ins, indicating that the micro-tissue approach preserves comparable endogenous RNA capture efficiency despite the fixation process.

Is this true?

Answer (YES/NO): NO